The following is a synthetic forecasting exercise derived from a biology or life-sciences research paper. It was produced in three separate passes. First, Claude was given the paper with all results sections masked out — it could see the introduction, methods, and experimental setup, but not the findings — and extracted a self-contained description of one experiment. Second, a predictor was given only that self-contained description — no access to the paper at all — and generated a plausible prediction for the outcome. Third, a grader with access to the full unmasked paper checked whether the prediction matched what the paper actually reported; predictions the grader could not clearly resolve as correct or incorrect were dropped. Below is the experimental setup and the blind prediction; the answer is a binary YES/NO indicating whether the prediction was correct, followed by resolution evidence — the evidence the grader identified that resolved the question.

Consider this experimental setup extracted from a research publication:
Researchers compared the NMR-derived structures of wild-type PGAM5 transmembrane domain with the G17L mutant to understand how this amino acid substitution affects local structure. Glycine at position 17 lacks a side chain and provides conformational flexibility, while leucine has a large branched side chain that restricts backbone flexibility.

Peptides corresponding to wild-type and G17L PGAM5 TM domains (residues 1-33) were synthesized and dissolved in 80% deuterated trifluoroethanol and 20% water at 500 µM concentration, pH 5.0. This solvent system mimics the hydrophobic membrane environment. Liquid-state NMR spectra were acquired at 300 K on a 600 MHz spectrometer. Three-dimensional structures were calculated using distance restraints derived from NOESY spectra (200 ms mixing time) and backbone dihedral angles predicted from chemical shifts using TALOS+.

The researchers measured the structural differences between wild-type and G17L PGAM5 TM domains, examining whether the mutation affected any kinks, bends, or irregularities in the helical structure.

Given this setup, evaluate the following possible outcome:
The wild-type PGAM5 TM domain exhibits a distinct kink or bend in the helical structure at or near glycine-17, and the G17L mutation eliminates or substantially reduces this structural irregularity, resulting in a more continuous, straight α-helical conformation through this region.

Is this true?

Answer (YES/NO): NO